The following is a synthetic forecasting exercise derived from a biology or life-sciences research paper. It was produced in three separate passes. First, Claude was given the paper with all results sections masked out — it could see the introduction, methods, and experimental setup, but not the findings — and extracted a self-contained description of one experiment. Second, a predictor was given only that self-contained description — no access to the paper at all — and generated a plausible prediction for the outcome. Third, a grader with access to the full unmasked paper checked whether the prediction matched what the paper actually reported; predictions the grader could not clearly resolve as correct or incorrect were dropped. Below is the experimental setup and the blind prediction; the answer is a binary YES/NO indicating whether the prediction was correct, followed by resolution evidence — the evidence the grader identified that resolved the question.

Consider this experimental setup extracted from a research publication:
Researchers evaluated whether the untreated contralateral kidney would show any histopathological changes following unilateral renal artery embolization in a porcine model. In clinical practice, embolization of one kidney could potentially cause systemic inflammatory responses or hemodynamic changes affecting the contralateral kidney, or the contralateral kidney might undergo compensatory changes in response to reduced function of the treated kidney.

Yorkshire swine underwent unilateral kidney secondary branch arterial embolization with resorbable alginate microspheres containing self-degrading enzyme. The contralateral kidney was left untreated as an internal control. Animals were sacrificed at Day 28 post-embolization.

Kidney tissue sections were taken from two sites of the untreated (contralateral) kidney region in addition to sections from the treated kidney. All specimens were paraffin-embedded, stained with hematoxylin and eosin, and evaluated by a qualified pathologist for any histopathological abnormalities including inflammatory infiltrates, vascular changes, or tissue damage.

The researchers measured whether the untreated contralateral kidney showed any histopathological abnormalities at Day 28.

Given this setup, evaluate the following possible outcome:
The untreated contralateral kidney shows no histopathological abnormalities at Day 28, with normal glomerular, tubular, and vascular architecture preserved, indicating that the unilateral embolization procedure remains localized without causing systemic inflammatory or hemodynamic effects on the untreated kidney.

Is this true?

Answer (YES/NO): YES